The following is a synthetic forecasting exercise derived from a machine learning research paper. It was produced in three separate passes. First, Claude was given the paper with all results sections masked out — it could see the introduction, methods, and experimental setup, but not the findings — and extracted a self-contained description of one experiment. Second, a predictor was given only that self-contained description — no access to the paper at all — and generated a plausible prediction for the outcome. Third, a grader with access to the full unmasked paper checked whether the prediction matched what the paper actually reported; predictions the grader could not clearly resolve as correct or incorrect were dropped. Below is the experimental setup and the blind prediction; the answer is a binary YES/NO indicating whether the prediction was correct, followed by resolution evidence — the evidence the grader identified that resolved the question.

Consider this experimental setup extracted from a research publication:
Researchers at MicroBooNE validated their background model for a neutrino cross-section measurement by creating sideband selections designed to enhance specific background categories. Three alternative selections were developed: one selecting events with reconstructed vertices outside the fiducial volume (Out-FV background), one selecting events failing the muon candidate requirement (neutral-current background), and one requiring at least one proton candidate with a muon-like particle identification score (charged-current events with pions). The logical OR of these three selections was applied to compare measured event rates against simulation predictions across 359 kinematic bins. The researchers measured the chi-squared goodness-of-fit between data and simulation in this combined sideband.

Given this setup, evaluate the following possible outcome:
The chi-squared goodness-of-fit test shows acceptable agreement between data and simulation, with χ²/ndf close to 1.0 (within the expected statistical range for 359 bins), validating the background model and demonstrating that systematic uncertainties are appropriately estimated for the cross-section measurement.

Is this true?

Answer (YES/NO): NO